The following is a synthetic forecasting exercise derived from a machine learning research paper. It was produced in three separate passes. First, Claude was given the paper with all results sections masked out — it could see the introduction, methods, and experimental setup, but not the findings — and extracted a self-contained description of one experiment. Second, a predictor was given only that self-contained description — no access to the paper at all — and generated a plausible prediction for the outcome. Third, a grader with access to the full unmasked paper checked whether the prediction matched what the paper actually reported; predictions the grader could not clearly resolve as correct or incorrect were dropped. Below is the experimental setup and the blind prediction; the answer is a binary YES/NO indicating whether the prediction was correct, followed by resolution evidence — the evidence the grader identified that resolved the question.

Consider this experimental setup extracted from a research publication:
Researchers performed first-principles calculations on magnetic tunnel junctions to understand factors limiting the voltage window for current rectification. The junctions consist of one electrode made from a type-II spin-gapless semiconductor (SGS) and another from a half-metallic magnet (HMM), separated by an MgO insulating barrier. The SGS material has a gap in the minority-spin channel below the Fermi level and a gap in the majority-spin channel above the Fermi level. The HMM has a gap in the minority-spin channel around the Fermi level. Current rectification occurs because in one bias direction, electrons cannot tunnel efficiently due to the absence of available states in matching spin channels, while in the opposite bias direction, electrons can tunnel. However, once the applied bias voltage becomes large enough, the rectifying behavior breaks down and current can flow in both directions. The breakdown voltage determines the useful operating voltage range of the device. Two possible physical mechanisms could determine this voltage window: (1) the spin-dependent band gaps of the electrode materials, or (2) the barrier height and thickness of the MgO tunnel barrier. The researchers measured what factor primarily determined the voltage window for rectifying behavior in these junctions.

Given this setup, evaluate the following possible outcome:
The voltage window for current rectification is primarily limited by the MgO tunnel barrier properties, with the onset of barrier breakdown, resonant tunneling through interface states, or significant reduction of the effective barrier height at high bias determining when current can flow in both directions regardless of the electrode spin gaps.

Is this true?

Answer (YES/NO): NO